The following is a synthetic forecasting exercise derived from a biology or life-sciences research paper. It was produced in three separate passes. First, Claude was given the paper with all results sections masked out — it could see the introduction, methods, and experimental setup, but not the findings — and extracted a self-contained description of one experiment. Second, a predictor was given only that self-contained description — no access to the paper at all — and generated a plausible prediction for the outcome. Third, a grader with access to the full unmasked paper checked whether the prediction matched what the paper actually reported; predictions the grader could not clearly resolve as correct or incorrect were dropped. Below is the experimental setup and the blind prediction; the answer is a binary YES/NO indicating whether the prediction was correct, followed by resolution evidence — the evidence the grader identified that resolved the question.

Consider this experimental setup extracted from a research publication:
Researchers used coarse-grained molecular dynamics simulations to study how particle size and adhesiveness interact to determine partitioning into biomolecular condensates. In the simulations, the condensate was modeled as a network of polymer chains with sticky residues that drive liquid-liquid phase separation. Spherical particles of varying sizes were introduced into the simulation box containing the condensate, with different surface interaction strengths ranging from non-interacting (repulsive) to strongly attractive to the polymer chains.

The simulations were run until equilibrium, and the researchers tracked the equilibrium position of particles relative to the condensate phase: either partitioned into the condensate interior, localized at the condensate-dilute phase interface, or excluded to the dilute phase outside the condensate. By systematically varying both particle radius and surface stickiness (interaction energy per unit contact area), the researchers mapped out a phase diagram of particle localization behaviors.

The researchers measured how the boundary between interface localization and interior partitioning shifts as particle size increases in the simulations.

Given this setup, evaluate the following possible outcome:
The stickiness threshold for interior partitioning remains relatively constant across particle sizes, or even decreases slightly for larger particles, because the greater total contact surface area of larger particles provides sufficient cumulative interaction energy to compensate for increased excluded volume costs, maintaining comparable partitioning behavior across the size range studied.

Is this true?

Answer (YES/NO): NO